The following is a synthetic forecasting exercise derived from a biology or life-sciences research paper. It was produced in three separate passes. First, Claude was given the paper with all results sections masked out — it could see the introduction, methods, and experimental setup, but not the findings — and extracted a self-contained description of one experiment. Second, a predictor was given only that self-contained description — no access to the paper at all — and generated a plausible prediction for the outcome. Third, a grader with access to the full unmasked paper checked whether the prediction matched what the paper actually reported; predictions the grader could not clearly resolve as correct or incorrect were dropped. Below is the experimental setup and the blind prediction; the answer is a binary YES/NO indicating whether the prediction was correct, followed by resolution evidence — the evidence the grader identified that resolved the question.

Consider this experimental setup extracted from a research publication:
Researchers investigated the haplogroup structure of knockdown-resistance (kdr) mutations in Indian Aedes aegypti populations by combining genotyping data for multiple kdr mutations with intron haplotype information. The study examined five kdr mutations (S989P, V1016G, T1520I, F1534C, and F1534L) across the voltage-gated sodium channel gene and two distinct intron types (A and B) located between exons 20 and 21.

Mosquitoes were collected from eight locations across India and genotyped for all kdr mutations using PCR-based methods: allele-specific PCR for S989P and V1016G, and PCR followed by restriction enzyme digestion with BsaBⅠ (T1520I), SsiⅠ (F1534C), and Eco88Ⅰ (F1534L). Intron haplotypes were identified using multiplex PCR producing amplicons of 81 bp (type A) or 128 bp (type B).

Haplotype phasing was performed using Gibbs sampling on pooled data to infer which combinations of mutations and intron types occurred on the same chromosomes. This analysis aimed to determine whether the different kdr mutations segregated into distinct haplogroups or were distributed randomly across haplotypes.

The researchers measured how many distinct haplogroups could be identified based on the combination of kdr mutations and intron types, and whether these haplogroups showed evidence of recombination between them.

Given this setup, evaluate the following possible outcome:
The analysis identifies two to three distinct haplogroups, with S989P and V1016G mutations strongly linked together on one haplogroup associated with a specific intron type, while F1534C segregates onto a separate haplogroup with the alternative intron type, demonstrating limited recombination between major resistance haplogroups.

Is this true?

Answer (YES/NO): YES